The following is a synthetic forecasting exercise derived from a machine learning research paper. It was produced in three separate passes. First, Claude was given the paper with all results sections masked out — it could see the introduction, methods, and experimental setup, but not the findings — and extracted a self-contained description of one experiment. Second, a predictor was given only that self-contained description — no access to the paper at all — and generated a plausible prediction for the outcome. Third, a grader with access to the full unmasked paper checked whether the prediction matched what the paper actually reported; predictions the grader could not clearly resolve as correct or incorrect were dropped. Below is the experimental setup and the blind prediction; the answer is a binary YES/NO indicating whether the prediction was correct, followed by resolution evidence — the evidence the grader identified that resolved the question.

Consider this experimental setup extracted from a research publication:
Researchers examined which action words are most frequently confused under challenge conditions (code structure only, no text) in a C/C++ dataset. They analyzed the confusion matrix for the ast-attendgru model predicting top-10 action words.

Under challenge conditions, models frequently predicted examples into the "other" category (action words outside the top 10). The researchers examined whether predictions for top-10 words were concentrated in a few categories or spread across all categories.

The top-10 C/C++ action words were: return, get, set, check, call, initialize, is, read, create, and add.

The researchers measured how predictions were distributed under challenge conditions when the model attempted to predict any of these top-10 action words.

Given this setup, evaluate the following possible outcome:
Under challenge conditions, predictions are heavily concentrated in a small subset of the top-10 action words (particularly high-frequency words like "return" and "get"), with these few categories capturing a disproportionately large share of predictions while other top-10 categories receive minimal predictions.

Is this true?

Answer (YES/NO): NO